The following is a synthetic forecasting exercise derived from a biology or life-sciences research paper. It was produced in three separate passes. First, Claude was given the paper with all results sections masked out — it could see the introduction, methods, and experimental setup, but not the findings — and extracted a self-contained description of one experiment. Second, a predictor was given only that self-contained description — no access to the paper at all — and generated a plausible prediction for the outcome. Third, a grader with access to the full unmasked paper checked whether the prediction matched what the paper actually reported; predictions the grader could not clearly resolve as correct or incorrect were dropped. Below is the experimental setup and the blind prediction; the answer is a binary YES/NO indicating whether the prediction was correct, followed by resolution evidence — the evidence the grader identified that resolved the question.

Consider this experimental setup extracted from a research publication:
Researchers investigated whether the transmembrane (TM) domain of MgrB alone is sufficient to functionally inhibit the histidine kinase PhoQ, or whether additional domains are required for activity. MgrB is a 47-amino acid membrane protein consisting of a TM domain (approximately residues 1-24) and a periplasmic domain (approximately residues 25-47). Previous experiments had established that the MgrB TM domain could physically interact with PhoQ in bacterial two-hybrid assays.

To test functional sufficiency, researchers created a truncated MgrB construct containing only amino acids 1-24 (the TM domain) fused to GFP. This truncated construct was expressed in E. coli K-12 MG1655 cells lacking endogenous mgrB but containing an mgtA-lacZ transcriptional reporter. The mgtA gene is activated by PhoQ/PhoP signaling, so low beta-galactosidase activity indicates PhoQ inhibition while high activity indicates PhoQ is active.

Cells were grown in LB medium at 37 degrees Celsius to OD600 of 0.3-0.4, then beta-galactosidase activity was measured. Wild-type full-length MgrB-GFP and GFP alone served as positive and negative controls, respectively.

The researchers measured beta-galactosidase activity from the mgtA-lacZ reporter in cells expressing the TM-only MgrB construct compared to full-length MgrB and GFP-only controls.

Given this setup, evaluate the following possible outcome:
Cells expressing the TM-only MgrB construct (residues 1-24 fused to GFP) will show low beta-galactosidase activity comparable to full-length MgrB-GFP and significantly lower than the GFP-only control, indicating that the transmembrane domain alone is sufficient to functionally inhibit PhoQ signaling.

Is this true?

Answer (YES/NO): NO